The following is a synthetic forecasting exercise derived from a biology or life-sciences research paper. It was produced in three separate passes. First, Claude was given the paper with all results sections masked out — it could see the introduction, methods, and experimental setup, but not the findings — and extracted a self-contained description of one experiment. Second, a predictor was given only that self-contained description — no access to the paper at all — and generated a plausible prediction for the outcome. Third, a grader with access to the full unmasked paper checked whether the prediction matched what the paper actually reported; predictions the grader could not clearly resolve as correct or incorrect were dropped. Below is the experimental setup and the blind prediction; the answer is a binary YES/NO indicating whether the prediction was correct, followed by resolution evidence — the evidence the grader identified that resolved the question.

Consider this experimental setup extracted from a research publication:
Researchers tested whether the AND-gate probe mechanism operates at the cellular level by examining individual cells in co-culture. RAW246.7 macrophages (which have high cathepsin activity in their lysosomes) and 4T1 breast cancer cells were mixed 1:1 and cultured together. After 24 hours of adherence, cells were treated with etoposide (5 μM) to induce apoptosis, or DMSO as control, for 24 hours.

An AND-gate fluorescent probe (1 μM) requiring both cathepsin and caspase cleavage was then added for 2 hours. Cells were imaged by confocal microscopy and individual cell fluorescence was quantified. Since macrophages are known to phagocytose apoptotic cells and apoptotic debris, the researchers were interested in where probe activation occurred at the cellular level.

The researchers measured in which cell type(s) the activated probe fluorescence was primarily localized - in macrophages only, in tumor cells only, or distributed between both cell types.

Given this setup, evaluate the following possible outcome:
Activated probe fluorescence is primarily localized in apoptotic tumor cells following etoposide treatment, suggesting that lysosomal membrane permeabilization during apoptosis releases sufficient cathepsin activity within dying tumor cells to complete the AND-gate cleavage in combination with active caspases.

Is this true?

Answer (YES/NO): NO